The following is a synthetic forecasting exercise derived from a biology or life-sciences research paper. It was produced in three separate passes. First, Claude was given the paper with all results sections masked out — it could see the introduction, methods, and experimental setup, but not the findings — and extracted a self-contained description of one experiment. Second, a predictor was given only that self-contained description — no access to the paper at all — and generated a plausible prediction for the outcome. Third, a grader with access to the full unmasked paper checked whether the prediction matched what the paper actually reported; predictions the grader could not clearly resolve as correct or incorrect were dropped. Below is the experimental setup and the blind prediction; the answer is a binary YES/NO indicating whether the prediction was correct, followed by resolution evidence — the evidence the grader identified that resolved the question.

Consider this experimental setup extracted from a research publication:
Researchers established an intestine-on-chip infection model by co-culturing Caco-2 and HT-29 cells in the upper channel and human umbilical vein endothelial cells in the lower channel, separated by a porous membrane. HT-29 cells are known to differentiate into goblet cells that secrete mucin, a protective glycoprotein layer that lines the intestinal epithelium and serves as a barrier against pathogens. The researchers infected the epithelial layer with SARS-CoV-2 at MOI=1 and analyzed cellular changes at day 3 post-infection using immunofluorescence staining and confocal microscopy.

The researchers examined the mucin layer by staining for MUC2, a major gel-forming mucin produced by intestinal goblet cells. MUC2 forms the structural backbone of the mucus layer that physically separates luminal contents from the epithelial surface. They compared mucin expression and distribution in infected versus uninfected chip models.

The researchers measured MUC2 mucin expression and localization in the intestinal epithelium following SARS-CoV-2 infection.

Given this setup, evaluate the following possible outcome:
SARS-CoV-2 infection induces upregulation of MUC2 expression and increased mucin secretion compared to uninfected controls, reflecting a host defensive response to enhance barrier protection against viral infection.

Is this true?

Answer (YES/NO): NO